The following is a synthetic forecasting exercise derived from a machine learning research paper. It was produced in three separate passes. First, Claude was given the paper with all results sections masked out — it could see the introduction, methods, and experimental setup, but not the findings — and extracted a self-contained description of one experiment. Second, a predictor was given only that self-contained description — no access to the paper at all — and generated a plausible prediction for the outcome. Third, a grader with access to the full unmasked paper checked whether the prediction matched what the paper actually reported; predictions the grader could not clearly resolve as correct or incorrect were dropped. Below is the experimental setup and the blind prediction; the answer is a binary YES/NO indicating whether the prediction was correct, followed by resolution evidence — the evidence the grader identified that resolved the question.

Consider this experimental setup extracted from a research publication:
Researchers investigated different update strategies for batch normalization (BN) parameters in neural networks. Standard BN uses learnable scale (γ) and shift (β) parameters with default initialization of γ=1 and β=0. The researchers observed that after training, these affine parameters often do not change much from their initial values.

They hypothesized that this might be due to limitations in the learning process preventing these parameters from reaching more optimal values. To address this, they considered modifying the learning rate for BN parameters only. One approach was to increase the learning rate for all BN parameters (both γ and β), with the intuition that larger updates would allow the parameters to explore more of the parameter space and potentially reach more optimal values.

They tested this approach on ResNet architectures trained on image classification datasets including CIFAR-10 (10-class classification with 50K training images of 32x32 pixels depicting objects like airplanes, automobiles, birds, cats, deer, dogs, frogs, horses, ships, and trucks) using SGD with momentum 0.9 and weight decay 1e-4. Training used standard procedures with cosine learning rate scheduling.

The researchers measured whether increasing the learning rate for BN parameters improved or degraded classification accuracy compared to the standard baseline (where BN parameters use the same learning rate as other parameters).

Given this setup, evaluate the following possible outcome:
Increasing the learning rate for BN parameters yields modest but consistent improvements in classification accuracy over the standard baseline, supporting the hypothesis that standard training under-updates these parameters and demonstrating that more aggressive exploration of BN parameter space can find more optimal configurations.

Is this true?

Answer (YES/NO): NO